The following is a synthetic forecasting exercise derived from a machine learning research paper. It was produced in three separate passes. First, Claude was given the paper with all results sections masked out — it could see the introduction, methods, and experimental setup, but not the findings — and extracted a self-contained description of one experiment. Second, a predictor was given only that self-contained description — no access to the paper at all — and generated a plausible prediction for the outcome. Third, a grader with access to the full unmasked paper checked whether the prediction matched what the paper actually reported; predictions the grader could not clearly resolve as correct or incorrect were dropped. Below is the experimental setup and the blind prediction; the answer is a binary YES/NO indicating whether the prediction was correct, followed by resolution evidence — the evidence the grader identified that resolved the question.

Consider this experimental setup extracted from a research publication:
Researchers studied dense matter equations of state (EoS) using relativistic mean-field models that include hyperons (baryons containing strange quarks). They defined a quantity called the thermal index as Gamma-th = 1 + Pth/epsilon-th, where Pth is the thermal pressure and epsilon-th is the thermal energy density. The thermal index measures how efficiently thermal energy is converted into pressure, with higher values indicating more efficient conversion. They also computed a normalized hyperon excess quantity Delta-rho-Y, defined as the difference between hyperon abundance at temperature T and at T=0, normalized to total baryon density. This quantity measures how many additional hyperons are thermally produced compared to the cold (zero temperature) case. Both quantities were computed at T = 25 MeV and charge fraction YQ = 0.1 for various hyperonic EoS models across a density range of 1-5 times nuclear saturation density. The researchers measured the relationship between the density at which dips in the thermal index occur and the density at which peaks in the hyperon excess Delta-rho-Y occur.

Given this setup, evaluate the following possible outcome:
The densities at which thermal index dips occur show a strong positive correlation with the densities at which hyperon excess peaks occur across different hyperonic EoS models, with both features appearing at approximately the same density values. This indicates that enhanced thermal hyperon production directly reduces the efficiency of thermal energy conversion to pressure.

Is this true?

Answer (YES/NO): YES